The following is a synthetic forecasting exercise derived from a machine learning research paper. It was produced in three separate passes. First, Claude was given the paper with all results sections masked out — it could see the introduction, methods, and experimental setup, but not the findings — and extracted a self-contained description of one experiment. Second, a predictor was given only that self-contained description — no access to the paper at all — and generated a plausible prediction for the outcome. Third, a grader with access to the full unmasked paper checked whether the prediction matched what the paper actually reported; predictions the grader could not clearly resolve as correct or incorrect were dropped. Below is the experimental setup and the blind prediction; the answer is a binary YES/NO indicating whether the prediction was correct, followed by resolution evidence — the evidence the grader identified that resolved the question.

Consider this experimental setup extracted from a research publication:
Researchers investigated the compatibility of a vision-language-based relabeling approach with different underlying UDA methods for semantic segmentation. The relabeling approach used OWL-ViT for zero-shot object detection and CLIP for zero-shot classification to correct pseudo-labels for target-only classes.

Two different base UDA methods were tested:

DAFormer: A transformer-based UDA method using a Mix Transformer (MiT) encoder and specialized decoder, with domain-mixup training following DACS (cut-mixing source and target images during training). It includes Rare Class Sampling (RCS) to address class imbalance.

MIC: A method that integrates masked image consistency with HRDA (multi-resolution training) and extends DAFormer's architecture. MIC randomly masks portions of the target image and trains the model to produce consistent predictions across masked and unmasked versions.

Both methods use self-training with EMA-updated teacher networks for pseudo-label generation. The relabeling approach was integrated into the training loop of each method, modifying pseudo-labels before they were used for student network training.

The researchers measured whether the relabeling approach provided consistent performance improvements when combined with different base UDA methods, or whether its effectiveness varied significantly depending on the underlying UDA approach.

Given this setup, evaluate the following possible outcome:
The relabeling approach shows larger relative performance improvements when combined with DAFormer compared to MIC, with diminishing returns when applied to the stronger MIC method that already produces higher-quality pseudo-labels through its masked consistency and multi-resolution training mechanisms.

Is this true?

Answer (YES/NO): NO